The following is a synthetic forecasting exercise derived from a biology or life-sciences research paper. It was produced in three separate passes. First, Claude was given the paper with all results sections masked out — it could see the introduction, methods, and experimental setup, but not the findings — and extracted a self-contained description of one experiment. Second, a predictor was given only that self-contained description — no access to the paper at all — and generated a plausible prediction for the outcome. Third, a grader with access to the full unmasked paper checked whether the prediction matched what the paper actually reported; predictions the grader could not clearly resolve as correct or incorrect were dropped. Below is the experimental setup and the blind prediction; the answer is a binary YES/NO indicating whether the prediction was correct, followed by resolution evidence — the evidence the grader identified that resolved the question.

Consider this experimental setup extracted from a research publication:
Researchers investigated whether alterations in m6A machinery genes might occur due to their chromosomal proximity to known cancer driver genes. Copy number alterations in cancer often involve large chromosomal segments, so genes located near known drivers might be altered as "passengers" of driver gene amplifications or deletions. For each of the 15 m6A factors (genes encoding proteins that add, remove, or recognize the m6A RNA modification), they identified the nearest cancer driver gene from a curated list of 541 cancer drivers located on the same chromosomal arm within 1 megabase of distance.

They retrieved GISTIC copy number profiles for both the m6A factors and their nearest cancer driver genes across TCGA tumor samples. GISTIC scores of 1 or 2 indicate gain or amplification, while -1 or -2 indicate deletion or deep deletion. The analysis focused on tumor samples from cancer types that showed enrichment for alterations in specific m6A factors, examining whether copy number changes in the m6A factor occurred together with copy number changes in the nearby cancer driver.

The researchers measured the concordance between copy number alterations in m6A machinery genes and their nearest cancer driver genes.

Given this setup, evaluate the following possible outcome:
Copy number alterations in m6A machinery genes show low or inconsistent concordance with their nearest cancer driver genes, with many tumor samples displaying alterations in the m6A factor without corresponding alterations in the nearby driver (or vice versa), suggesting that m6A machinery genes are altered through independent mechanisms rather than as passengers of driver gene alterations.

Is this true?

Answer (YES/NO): YES